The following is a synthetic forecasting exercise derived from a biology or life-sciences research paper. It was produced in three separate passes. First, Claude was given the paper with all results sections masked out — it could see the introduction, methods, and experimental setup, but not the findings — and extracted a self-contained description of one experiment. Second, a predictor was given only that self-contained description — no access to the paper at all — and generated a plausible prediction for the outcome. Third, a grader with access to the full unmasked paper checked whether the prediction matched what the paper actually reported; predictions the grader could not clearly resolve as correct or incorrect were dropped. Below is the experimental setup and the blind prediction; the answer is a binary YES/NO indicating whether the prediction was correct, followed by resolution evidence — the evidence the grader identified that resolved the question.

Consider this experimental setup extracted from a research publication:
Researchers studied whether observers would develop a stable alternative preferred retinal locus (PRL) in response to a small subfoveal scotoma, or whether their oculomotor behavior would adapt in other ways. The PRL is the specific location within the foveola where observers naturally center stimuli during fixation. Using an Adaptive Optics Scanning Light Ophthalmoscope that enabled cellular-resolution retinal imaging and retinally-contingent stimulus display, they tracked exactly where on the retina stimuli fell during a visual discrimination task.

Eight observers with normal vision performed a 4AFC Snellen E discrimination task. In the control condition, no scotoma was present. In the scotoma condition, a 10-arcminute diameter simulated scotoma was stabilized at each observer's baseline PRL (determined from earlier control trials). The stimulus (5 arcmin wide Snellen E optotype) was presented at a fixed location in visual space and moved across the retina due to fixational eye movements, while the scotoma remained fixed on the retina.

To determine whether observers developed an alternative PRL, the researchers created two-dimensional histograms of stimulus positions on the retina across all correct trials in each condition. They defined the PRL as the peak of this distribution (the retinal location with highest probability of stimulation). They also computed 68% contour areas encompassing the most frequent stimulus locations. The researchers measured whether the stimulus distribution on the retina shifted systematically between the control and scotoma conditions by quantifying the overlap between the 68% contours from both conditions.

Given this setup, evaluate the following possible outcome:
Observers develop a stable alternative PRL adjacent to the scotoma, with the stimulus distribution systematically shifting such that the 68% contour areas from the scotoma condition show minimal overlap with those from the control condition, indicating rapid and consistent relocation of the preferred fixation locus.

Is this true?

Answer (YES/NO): NO